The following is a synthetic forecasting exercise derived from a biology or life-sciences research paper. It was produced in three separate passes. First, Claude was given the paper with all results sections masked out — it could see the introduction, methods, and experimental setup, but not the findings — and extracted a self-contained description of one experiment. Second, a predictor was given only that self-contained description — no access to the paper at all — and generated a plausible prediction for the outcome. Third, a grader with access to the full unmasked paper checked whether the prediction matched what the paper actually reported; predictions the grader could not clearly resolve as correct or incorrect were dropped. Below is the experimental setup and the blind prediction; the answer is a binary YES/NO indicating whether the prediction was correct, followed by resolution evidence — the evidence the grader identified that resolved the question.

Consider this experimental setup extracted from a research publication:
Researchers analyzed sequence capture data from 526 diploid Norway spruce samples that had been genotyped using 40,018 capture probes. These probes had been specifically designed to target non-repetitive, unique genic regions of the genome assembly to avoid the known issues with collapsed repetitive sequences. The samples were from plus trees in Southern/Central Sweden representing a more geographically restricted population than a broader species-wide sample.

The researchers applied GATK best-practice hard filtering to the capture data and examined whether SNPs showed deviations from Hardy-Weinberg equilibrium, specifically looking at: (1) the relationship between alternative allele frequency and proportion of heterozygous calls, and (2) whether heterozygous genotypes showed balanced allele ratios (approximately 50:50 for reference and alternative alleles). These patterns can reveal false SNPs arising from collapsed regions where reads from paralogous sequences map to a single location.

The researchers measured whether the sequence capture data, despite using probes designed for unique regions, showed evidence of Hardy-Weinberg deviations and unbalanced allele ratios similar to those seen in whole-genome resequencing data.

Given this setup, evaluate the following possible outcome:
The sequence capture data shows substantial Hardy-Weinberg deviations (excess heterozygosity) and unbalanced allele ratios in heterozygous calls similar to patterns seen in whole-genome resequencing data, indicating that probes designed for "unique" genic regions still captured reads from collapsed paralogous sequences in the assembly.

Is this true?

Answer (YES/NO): YES